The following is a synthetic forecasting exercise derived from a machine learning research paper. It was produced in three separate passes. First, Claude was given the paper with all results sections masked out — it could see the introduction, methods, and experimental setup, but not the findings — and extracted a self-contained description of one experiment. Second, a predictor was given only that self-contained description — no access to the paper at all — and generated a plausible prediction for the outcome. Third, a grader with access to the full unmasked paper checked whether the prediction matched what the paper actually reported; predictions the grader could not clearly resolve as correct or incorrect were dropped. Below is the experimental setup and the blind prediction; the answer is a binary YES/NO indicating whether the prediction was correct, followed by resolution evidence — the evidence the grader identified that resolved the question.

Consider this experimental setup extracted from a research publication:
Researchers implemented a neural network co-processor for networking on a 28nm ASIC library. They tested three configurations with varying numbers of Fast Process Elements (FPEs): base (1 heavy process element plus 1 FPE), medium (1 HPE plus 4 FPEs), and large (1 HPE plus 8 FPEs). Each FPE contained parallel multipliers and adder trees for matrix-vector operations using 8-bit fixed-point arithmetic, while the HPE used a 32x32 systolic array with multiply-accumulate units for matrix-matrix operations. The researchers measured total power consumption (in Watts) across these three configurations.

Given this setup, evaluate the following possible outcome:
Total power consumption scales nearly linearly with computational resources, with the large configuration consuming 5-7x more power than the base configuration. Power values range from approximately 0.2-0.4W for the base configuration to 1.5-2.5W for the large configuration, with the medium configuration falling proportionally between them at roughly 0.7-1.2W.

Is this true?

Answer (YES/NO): NO